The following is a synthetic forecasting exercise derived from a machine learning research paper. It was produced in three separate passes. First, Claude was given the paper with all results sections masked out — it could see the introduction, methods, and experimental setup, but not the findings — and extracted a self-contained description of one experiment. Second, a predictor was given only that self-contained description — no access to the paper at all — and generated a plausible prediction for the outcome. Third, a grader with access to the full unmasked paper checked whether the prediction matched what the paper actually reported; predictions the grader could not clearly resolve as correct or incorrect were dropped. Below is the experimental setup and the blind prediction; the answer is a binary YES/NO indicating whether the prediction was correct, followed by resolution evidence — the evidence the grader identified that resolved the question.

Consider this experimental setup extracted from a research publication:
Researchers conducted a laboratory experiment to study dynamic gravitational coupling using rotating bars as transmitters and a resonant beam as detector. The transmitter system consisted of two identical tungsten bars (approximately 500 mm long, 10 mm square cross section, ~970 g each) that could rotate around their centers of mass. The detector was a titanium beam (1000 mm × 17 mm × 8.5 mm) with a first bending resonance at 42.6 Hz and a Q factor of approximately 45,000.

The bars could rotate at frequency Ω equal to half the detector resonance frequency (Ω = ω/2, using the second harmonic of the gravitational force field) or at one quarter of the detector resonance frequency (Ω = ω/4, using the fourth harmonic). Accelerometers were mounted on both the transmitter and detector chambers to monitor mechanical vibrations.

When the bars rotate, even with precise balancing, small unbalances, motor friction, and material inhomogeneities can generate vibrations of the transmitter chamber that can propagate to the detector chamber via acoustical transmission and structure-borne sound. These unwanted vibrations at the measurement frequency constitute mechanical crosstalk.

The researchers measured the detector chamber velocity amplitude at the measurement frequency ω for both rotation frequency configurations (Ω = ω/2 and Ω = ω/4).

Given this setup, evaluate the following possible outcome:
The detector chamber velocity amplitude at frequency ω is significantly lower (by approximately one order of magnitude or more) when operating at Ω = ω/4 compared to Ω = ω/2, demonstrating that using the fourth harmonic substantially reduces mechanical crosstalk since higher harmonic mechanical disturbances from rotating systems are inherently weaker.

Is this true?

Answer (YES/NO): NO